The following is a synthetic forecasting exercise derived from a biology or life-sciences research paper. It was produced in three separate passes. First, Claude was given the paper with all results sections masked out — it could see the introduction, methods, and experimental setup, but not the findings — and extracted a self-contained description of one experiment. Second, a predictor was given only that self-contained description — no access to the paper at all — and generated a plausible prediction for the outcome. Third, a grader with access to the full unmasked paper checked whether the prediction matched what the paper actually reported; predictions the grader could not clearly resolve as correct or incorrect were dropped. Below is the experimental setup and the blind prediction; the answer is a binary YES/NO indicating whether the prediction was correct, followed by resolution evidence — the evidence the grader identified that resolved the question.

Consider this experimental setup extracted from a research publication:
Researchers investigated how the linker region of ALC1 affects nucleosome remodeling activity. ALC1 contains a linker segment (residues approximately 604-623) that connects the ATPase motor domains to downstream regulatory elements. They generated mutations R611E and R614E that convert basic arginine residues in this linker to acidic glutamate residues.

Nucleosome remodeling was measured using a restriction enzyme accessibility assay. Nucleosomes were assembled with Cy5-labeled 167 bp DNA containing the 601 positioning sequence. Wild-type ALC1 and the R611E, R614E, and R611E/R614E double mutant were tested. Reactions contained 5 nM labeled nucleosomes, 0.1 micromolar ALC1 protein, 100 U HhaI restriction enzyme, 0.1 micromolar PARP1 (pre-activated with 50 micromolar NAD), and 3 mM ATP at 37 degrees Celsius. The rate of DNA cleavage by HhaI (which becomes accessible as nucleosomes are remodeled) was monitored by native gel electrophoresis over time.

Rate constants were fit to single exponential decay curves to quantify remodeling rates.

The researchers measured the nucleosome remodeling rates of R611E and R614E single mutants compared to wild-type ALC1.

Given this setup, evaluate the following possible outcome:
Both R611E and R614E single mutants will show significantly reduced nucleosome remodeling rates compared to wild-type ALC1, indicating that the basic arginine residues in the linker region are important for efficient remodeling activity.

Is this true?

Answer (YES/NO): YES